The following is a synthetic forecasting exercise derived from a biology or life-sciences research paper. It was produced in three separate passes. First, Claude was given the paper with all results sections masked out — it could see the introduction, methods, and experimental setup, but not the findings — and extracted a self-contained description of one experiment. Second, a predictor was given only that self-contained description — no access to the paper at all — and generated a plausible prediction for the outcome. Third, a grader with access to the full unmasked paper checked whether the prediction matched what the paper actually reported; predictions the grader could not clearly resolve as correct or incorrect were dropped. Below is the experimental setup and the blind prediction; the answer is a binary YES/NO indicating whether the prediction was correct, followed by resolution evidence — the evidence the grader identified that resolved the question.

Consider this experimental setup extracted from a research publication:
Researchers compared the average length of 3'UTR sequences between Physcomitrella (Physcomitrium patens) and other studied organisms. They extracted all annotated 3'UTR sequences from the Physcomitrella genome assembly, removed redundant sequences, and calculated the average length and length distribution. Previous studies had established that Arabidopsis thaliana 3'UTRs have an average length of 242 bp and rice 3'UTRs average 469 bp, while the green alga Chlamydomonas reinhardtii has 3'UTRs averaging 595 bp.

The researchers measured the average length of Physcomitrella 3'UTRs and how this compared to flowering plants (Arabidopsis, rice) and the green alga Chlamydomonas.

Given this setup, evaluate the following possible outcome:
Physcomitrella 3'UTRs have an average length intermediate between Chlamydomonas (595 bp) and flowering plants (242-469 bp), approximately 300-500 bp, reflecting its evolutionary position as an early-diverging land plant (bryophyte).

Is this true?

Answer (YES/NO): NO